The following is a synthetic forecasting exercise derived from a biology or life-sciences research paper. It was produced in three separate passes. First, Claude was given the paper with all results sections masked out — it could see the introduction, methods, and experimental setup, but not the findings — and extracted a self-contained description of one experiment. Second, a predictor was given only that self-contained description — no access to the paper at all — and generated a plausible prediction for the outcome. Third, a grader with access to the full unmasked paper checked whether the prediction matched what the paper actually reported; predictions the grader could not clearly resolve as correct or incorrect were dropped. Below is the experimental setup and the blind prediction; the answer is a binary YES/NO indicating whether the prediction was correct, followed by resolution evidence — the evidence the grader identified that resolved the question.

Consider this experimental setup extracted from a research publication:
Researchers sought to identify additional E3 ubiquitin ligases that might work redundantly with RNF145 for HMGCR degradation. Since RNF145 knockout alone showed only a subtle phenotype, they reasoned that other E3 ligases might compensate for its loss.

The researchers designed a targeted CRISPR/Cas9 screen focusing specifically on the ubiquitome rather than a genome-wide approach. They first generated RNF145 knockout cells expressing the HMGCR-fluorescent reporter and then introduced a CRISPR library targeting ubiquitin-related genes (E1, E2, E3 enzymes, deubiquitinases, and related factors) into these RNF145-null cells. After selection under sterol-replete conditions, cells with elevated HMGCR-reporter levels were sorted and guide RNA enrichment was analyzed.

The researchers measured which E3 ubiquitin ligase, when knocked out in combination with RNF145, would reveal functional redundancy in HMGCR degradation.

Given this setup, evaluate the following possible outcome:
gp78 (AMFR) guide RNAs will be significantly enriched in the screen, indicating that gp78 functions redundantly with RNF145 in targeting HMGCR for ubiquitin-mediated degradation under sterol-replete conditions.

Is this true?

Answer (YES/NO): YES